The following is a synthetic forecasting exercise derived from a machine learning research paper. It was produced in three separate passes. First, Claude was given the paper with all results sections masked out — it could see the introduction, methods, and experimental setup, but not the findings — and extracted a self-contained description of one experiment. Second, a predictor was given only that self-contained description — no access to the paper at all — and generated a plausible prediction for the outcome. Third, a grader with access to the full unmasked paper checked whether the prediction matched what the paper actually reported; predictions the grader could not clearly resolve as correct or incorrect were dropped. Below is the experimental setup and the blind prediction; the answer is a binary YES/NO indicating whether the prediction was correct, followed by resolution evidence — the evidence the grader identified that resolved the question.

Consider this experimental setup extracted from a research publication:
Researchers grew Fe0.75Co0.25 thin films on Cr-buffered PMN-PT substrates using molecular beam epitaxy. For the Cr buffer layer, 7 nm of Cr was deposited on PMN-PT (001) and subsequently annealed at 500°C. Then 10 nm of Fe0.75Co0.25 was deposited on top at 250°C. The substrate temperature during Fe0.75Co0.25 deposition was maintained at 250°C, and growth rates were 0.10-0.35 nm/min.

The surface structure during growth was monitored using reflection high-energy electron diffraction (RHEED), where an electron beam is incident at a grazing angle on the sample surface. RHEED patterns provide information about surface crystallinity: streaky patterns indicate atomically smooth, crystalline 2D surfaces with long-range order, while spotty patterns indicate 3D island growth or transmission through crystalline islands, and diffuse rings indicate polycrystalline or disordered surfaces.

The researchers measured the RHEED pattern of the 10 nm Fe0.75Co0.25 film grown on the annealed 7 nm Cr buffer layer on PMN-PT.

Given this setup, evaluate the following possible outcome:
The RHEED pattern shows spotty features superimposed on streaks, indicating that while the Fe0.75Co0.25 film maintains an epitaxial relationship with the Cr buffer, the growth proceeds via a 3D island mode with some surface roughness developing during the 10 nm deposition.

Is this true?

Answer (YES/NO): NO